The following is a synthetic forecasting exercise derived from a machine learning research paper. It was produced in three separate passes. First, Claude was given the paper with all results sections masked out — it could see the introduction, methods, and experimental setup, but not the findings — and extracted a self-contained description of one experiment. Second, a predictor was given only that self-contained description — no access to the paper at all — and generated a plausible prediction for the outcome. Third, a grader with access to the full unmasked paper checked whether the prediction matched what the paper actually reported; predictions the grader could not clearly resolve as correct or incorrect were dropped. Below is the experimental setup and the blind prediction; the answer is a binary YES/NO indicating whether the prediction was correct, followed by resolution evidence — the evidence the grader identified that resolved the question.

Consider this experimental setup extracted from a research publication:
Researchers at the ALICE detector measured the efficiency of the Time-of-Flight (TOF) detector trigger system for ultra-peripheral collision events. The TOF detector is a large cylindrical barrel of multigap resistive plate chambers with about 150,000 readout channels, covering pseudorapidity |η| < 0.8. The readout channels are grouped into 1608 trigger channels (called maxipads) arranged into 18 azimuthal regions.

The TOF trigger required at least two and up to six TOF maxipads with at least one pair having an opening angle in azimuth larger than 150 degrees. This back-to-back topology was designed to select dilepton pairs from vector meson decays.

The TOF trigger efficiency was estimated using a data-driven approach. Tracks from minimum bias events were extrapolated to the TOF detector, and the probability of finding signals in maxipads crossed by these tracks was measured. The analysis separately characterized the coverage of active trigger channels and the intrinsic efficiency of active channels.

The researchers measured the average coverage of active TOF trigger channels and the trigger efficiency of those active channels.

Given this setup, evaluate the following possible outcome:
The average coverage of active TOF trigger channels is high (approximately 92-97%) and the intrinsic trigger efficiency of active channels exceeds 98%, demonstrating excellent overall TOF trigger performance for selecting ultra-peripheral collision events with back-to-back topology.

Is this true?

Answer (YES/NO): NO